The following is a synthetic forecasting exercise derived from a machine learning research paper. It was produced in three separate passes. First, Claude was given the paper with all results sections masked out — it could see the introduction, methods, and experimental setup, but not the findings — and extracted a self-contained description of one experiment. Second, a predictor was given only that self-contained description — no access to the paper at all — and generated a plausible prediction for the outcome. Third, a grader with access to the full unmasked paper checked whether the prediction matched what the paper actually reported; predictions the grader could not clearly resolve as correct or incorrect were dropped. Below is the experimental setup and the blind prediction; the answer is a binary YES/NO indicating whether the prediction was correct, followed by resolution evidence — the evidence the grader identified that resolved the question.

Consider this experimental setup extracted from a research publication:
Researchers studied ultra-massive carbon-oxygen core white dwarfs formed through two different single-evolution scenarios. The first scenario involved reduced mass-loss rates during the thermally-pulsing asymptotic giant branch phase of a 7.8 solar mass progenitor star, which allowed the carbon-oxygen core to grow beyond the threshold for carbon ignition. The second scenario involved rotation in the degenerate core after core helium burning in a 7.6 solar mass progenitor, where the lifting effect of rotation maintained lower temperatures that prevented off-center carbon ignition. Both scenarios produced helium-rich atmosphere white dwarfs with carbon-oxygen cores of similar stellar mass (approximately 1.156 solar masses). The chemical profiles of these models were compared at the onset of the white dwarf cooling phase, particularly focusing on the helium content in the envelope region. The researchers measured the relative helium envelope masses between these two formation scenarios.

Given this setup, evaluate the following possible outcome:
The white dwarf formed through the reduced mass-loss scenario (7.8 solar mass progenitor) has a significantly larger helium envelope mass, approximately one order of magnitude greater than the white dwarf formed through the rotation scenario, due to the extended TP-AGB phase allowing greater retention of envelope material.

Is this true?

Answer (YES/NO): NO